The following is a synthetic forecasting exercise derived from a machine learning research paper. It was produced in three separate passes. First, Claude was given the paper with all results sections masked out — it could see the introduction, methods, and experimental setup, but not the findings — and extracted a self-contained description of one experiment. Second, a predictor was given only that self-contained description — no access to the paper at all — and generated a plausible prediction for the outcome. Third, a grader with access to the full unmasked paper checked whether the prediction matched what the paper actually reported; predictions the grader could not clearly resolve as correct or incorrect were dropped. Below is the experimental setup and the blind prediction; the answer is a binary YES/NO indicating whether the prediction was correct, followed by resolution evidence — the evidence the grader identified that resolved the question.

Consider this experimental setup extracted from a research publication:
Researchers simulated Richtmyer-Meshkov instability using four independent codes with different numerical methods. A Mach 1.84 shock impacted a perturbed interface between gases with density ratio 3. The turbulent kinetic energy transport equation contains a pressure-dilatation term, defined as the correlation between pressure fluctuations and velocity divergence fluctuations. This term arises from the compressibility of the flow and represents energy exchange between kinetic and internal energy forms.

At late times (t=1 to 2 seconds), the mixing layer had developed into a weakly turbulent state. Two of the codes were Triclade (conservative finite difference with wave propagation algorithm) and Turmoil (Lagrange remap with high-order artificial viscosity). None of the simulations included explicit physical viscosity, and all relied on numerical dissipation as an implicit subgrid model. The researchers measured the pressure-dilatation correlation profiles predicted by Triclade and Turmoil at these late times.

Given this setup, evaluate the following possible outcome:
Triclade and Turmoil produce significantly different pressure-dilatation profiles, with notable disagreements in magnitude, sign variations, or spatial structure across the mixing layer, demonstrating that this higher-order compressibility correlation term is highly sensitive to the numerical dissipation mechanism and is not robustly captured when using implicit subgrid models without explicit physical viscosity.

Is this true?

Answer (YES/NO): NO